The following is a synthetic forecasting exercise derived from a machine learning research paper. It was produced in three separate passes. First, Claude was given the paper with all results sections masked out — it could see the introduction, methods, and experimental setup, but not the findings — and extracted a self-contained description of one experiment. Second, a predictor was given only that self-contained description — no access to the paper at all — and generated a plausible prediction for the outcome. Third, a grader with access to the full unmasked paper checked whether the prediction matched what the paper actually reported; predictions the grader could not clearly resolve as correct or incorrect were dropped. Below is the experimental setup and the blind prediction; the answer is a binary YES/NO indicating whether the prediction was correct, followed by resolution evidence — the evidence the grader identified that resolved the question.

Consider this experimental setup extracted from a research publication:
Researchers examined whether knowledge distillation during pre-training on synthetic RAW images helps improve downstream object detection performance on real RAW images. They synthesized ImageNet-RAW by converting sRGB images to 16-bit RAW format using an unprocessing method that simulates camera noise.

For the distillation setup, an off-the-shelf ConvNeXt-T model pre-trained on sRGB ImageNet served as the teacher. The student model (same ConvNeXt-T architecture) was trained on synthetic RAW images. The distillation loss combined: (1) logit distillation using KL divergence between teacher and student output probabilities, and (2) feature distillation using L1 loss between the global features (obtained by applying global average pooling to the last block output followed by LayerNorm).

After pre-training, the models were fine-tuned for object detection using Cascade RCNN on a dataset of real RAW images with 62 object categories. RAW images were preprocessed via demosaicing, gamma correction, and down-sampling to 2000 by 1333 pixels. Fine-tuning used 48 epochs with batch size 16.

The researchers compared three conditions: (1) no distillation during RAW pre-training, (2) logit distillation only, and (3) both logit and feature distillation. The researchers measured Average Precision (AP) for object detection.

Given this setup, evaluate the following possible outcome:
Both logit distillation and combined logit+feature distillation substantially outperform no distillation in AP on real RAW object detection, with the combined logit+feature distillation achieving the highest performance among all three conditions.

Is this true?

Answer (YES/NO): NO